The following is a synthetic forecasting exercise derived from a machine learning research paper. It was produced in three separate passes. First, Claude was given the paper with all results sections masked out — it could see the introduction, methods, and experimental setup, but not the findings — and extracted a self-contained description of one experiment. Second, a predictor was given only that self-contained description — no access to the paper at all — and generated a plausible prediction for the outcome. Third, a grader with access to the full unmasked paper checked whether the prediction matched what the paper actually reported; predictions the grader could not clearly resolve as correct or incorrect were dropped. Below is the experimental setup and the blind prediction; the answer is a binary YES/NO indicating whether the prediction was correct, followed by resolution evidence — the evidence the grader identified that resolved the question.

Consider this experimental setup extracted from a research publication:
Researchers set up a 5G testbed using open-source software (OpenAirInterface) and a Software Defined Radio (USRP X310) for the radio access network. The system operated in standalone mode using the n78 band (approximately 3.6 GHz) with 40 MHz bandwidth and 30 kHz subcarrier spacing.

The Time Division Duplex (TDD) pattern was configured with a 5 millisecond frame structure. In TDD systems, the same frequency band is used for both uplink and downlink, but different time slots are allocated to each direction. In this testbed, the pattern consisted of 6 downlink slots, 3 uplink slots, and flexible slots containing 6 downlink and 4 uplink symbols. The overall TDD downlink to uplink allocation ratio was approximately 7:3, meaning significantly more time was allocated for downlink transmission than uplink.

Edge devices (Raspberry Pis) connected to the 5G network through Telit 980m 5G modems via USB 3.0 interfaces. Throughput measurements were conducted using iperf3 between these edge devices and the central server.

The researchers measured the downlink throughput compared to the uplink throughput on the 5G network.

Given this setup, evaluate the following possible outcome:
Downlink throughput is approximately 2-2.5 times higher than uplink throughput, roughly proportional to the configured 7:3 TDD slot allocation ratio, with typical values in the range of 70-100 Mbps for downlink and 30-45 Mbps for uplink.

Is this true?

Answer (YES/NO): NO